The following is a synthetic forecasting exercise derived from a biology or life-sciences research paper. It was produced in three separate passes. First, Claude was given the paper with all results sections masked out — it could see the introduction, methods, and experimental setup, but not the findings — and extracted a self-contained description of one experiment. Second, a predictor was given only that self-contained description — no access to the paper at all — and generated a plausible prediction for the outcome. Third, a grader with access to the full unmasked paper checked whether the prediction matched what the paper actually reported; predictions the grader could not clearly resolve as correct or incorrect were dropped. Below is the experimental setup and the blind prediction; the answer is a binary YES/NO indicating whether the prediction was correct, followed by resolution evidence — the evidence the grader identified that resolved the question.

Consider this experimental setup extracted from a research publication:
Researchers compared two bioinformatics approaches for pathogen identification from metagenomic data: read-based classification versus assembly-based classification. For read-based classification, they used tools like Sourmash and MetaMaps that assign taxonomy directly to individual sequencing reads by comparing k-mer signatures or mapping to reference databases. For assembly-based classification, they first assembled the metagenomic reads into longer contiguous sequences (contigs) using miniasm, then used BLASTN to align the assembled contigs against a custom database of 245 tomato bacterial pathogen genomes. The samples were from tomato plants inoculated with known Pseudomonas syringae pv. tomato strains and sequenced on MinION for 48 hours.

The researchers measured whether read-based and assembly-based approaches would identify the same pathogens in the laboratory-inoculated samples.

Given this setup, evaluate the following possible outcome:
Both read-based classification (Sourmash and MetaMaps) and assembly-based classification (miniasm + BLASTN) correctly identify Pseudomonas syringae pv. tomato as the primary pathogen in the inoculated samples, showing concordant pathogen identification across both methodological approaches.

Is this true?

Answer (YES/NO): YES